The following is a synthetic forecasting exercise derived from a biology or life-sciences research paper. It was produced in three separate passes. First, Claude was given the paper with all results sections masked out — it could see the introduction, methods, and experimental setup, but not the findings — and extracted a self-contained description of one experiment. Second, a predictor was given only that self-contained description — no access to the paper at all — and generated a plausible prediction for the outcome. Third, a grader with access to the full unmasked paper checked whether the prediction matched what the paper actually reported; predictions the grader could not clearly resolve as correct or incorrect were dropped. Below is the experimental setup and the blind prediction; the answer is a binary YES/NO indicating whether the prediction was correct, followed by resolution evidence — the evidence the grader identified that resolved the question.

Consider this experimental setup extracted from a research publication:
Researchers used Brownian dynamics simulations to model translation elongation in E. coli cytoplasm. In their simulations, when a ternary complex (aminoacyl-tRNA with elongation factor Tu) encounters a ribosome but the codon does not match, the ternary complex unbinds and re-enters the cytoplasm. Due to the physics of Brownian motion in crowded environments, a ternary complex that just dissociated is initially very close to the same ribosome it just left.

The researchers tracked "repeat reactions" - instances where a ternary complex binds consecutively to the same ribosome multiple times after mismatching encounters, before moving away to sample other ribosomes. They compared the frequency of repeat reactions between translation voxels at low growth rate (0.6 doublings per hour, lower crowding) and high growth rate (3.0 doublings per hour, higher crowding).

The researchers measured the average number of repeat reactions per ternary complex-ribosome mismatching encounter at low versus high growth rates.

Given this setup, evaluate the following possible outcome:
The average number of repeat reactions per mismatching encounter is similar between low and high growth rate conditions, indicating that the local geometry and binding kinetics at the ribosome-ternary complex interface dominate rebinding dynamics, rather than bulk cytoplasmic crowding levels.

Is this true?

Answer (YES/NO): NO